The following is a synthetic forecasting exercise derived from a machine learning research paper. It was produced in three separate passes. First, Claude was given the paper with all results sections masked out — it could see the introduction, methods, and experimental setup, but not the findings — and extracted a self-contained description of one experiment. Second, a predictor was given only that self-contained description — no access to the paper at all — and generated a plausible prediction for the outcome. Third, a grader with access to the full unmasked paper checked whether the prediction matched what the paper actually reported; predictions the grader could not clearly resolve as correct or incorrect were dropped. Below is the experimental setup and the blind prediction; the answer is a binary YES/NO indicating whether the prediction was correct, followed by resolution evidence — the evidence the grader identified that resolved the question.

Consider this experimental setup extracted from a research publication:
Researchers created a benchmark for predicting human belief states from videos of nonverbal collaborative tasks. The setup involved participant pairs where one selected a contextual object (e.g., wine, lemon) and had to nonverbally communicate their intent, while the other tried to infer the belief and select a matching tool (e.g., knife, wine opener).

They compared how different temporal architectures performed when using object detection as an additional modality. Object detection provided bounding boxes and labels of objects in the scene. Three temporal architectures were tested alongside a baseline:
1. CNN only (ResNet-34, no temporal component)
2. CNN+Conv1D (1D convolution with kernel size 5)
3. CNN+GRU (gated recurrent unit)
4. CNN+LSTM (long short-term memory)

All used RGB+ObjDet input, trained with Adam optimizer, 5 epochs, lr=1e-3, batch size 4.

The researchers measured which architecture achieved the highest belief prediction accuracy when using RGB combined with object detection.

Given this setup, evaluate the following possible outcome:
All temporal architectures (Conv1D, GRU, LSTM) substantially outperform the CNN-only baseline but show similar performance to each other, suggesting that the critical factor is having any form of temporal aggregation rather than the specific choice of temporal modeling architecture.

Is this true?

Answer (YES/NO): NO